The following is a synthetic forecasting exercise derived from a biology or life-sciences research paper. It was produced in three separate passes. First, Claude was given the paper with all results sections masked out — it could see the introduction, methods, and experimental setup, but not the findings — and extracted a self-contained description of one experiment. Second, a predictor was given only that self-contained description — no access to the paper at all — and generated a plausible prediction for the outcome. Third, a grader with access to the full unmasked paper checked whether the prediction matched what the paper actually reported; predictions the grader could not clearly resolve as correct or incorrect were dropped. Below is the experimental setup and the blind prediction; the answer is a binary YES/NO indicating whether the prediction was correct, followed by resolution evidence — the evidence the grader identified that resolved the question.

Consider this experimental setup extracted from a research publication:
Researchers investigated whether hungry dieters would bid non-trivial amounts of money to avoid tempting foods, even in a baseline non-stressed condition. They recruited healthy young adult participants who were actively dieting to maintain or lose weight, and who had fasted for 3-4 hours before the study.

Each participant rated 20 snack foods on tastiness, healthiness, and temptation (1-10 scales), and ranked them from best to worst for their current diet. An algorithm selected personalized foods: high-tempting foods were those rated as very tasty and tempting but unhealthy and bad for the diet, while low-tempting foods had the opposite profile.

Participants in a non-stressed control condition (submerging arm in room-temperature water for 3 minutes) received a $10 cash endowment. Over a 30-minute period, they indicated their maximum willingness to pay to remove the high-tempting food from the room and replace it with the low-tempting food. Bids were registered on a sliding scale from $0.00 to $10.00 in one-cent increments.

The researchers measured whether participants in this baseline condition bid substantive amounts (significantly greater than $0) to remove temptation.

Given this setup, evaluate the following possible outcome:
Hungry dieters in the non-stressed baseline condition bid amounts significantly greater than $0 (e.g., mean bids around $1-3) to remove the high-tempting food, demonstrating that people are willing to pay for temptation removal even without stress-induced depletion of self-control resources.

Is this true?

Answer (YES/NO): YES